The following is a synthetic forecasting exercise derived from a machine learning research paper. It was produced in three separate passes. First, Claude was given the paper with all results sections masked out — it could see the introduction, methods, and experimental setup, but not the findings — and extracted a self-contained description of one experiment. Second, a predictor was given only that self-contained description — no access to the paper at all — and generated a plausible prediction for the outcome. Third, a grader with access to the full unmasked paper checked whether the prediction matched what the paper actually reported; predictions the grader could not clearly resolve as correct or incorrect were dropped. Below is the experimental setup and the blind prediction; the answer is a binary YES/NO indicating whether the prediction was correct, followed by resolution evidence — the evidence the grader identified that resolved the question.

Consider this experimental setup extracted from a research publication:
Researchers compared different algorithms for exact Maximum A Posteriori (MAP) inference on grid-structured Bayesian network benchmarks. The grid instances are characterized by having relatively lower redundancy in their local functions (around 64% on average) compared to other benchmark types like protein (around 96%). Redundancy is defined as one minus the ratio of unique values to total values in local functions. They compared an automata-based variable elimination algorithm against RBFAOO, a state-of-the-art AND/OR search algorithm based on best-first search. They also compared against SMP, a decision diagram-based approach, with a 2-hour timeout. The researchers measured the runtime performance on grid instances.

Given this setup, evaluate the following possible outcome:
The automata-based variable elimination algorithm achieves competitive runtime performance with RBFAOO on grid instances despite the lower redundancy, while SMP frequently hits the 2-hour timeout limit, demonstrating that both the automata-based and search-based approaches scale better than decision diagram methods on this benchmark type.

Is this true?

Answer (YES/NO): NO